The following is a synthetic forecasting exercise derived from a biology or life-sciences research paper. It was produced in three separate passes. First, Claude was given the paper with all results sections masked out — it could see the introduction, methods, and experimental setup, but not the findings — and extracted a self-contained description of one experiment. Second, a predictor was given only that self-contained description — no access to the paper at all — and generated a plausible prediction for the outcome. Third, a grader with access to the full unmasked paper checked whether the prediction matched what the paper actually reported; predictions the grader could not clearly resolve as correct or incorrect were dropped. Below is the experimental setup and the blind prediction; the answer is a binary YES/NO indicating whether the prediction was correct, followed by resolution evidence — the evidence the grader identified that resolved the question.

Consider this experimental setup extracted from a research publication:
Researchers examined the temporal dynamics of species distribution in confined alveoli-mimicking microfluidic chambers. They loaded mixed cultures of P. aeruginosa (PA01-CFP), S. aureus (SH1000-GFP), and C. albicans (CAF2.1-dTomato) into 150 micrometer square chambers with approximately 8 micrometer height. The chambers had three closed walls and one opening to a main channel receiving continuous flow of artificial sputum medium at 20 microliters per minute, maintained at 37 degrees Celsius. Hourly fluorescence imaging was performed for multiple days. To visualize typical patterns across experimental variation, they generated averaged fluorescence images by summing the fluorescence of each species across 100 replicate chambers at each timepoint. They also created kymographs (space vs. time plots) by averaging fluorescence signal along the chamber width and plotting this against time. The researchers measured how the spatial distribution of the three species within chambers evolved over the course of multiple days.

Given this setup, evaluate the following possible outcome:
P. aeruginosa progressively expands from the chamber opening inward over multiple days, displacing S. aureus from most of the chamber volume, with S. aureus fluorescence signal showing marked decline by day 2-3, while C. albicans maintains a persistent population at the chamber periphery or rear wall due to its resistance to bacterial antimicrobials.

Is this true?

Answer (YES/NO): NO